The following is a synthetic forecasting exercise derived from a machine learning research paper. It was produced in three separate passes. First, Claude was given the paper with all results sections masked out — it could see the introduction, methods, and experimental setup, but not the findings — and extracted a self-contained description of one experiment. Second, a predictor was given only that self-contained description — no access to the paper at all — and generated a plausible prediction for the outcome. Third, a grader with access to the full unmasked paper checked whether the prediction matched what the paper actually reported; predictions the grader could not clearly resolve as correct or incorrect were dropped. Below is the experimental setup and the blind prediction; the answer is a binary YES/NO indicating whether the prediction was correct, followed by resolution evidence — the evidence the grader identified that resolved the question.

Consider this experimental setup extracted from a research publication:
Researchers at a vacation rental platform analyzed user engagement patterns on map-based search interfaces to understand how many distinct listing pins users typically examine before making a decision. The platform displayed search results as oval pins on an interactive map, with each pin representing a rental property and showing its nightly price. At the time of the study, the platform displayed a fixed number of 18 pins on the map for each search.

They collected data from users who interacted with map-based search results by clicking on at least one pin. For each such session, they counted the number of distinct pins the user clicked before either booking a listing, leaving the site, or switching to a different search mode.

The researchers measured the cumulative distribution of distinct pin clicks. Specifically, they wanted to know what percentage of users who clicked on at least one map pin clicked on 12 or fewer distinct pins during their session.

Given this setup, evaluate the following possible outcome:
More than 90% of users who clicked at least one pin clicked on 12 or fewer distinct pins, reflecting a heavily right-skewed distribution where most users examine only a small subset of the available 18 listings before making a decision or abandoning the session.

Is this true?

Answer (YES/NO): YES